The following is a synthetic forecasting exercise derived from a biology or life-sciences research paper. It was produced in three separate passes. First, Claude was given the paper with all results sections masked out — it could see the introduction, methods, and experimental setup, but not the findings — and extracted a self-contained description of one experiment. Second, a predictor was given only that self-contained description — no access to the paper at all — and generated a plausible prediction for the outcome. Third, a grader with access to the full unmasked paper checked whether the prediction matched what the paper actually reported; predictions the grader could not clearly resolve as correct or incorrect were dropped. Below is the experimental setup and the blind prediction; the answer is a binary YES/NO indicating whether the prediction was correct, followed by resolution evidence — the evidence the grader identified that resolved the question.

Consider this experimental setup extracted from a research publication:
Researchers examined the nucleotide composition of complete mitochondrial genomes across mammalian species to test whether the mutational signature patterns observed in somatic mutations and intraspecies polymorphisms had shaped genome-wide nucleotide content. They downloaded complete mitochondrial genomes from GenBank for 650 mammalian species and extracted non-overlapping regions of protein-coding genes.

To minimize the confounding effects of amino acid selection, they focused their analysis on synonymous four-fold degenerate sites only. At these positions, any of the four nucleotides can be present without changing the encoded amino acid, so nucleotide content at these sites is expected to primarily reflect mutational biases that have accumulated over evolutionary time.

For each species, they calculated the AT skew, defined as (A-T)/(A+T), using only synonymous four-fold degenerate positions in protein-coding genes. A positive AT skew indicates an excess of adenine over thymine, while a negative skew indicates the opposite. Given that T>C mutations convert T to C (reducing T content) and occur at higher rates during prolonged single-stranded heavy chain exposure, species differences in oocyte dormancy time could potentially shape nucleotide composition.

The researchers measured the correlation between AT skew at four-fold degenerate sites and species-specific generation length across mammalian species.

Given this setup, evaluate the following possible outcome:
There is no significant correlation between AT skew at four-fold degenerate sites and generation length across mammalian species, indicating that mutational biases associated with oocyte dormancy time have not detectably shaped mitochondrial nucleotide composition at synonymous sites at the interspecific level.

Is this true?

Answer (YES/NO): NO